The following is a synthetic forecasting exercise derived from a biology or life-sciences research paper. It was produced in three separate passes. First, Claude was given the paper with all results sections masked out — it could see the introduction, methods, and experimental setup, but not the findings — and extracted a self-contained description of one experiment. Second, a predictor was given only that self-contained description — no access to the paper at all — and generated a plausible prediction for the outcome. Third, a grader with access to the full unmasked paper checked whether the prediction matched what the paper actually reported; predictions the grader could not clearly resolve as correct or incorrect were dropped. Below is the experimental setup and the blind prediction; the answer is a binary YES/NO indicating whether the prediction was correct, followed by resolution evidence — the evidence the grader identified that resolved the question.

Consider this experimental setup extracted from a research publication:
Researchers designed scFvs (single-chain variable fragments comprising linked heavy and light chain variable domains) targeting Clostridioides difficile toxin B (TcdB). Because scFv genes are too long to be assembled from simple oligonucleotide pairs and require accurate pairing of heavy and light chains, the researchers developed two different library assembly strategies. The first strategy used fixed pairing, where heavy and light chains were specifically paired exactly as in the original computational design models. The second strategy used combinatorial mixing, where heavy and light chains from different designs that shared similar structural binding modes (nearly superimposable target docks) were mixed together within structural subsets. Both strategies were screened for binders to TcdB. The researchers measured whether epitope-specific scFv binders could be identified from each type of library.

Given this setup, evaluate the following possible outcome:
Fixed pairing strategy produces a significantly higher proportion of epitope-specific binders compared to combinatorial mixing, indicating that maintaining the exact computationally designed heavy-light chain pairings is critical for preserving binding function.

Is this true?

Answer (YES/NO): NO